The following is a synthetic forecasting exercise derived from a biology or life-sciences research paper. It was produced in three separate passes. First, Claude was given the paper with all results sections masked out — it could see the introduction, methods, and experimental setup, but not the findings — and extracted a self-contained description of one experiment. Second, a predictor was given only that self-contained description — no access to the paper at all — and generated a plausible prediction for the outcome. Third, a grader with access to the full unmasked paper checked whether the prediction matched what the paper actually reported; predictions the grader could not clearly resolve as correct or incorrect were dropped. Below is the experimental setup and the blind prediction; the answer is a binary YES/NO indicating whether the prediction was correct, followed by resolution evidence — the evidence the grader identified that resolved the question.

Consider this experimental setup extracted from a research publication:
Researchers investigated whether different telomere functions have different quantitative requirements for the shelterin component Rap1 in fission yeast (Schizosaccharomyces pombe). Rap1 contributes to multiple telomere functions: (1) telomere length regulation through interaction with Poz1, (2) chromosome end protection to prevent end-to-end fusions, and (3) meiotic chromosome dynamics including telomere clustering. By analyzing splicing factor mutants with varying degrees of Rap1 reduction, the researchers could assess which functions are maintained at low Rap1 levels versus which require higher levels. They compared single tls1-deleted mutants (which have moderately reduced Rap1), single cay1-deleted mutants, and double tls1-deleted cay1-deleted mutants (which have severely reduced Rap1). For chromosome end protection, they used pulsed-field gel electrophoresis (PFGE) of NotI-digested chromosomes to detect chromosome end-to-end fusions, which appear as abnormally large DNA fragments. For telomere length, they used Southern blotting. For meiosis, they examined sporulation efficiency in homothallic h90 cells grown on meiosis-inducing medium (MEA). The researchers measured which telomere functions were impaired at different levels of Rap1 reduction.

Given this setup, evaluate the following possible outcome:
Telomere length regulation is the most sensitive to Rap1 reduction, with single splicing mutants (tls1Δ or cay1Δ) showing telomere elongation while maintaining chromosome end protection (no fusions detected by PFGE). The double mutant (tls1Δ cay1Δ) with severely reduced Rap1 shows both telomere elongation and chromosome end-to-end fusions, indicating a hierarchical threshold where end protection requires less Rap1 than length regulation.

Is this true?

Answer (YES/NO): NO